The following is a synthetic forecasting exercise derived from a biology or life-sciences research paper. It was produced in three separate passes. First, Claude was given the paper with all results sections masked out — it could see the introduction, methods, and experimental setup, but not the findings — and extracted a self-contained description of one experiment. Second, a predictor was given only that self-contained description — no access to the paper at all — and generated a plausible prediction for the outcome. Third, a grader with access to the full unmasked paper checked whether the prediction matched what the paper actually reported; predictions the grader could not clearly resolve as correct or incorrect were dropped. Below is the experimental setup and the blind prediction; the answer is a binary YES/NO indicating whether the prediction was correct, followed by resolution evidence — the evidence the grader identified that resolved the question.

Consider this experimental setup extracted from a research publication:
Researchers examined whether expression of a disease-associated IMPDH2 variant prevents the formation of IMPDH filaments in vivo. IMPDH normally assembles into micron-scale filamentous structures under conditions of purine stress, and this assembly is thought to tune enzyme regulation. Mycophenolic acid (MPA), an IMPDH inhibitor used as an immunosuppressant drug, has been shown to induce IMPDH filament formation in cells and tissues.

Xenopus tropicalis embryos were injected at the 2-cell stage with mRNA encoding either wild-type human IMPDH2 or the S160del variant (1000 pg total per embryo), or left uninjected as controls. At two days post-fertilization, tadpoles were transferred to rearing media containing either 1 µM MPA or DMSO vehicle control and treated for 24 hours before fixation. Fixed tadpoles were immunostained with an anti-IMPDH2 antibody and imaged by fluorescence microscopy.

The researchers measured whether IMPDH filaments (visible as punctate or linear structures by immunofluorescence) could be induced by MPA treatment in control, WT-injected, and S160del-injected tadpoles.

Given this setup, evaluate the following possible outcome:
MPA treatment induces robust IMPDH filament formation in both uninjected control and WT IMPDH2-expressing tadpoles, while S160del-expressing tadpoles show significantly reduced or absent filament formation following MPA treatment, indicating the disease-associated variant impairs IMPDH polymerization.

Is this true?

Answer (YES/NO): YES